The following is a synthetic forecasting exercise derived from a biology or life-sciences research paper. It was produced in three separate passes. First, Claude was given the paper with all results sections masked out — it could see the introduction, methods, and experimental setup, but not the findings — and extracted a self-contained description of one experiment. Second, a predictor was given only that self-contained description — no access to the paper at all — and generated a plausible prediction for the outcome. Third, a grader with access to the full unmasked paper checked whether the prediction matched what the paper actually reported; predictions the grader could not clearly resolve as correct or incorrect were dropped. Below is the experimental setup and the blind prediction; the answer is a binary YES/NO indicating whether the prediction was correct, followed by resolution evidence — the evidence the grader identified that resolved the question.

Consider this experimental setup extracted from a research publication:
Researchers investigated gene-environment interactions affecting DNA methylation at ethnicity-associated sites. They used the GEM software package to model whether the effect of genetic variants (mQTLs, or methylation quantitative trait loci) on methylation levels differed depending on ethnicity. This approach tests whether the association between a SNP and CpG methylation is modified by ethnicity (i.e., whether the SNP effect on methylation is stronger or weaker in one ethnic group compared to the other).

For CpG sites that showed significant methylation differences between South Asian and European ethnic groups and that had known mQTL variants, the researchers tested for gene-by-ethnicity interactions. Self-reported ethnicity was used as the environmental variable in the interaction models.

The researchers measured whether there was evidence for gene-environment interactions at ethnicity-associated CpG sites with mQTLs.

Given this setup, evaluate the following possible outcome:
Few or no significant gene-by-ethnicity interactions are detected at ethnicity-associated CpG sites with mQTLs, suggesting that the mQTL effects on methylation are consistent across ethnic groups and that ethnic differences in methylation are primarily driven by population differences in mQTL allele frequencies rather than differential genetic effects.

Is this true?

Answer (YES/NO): YES